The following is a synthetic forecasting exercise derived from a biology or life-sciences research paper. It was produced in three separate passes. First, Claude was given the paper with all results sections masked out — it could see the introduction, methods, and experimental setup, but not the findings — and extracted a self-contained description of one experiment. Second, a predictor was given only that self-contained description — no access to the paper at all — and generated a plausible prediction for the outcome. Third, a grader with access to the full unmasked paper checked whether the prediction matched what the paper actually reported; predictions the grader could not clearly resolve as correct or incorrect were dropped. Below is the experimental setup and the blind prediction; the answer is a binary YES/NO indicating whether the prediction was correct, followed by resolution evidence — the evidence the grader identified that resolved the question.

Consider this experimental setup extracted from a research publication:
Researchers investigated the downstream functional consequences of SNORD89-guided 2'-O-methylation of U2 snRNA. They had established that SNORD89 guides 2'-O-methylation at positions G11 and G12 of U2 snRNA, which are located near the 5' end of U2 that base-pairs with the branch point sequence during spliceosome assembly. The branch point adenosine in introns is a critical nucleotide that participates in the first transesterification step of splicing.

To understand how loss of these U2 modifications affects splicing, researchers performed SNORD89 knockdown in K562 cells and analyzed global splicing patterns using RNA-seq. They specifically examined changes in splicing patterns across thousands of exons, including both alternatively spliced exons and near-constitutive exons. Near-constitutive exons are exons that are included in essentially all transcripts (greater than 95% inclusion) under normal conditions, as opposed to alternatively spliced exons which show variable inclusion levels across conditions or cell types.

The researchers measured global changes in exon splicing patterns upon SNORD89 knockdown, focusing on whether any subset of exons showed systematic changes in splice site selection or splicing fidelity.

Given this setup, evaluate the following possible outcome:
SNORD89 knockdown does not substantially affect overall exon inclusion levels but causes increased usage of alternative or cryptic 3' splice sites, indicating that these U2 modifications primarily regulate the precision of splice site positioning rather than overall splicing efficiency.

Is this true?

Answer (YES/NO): NO